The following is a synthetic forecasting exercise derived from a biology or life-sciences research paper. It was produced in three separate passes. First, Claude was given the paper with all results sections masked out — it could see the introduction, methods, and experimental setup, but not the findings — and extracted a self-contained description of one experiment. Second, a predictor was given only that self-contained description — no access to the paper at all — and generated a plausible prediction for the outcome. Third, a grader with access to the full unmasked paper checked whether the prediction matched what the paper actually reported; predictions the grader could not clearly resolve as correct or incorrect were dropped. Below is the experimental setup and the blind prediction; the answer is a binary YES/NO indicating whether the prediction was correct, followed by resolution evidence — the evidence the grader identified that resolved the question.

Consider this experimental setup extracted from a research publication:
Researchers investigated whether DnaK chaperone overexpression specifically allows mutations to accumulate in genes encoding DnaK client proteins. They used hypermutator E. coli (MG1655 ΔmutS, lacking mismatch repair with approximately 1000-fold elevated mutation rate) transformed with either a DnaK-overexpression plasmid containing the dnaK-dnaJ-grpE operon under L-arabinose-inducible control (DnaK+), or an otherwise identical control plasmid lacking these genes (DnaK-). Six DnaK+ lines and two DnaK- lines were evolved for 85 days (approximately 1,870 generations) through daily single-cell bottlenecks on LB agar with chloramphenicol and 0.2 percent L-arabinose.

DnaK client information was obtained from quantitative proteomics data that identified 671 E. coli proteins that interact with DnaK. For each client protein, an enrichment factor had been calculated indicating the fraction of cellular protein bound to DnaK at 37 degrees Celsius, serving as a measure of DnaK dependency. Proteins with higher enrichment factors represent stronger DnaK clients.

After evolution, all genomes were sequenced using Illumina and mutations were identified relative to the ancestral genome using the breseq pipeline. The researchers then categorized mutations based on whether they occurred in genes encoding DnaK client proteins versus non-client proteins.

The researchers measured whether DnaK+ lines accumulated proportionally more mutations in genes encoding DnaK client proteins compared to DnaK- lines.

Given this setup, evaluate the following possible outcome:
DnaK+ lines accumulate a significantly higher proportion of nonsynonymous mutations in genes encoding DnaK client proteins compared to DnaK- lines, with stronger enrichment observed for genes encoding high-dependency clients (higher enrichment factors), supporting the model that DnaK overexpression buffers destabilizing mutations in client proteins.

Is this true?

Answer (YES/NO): NO